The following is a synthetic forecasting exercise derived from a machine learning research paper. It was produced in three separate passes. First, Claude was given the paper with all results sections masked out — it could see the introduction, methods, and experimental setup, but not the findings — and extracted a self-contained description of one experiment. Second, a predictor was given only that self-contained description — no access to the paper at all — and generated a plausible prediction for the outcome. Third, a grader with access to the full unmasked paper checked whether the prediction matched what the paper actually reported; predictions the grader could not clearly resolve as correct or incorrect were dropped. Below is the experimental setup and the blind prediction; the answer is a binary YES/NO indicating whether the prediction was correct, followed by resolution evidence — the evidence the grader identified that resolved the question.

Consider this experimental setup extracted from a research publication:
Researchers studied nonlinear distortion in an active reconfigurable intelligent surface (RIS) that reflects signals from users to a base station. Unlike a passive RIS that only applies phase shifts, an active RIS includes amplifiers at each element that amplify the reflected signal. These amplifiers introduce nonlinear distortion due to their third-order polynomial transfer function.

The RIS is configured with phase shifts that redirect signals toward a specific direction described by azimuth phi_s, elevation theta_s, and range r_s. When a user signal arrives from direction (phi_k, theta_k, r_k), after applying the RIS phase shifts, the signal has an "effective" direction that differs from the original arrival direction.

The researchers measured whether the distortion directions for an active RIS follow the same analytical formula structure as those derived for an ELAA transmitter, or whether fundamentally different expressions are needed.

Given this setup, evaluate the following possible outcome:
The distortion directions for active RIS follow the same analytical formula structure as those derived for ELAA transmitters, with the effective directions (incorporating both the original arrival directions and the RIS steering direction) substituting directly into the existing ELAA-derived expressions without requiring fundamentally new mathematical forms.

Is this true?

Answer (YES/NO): YES